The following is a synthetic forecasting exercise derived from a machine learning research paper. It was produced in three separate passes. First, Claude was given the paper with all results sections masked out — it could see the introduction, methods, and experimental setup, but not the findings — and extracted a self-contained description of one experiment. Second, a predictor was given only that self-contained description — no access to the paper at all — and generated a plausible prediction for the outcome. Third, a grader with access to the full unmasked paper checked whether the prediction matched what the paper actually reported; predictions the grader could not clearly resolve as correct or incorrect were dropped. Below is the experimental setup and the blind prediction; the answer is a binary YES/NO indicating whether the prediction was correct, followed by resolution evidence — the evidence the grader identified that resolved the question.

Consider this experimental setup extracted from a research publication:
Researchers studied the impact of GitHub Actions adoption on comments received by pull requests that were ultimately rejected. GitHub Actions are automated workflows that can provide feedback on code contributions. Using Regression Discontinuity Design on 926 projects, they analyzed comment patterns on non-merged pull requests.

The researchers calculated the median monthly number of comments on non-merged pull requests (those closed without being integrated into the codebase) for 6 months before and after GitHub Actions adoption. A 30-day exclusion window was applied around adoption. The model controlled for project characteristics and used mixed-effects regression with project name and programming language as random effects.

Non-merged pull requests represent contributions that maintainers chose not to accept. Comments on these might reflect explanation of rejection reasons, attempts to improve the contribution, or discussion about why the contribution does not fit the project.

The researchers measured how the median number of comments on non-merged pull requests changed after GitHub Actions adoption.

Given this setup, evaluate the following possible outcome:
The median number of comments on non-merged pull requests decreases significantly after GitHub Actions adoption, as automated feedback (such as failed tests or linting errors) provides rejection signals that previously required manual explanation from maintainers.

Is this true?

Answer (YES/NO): NO